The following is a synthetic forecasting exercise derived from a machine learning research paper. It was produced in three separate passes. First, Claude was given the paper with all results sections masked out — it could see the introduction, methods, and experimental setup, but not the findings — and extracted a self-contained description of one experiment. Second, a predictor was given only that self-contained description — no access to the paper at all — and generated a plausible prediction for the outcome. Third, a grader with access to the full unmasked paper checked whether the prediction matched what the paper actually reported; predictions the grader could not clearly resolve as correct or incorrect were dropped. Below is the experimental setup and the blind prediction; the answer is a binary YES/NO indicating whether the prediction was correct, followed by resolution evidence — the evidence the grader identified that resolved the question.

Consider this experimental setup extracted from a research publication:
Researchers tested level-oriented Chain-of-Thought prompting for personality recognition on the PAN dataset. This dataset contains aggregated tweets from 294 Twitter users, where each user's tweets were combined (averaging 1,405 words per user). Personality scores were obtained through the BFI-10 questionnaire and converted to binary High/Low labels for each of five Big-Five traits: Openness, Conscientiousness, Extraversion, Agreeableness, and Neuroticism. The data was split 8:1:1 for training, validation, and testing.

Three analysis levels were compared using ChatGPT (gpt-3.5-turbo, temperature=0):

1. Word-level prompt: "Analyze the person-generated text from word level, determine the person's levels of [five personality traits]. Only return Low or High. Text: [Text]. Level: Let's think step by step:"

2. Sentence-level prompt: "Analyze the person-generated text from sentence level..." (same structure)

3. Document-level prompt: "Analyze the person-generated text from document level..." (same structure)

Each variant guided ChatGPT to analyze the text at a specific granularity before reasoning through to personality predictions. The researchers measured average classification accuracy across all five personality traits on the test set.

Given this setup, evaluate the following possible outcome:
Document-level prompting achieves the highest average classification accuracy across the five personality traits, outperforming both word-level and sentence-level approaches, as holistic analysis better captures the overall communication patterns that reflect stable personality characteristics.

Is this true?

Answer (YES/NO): NO